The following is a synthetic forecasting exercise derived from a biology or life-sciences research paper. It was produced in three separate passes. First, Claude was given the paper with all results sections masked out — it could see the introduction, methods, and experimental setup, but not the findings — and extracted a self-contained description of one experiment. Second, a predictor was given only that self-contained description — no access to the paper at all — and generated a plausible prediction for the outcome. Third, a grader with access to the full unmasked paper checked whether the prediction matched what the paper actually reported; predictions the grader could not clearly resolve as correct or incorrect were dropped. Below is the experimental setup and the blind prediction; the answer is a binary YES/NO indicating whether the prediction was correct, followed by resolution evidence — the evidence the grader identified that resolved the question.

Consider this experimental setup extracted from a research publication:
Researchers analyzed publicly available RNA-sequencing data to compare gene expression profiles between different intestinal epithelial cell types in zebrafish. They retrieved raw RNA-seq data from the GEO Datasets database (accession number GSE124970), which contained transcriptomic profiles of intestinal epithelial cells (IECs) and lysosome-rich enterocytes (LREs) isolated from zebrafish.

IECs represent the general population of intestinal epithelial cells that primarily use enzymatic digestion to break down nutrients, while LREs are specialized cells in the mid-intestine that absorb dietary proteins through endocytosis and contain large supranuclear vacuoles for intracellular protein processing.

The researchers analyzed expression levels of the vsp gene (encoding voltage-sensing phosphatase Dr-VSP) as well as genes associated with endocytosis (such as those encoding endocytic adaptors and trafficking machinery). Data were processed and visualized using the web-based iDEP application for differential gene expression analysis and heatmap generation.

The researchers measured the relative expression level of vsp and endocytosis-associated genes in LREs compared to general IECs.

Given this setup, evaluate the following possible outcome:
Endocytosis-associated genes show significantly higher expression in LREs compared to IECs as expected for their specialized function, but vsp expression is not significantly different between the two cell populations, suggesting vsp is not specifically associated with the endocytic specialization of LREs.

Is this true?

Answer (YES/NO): NO